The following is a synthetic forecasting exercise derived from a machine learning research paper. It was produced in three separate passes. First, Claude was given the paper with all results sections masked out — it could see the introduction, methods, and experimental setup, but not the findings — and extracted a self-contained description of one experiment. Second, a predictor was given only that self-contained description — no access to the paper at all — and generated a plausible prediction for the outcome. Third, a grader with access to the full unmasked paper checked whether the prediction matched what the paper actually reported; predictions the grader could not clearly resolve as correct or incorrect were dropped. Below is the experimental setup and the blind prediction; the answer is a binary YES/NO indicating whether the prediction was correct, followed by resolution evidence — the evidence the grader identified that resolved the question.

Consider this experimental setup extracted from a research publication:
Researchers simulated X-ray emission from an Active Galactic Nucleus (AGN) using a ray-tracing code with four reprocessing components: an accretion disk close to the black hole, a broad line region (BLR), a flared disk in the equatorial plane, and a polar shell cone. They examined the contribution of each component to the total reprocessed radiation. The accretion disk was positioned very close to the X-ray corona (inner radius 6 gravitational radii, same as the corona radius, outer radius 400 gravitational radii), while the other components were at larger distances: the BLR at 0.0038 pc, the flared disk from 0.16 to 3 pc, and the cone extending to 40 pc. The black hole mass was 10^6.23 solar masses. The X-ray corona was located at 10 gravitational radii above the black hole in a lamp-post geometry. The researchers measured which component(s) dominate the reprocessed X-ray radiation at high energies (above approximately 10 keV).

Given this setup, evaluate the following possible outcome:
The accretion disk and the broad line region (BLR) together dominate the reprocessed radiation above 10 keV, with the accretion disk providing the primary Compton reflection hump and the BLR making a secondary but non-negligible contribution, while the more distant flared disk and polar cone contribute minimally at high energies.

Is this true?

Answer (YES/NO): NO